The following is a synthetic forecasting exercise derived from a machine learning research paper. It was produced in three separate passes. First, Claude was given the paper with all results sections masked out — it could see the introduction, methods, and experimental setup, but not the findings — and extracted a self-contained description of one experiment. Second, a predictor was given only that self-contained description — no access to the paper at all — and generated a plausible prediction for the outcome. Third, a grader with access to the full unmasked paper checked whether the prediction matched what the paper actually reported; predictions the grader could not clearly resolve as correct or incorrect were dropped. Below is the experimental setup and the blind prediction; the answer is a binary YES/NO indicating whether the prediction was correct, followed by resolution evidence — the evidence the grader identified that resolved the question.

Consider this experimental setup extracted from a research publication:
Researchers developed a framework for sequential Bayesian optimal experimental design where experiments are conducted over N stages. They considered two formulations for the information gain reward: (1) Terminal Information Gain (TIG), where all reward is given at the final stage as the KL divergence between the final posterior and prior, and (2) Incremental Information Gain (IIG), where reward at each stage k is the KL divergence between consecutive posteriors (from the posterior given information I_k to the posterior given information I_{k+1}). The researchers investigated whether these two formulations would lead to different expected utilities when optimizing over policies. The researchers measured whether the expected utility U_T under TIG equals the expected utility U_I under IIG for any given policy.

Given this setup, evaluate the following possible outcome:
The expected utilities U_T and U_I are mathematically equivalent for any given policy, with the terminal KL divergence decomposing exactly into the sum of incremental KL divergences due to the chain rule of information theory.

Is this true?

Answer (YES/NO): YES